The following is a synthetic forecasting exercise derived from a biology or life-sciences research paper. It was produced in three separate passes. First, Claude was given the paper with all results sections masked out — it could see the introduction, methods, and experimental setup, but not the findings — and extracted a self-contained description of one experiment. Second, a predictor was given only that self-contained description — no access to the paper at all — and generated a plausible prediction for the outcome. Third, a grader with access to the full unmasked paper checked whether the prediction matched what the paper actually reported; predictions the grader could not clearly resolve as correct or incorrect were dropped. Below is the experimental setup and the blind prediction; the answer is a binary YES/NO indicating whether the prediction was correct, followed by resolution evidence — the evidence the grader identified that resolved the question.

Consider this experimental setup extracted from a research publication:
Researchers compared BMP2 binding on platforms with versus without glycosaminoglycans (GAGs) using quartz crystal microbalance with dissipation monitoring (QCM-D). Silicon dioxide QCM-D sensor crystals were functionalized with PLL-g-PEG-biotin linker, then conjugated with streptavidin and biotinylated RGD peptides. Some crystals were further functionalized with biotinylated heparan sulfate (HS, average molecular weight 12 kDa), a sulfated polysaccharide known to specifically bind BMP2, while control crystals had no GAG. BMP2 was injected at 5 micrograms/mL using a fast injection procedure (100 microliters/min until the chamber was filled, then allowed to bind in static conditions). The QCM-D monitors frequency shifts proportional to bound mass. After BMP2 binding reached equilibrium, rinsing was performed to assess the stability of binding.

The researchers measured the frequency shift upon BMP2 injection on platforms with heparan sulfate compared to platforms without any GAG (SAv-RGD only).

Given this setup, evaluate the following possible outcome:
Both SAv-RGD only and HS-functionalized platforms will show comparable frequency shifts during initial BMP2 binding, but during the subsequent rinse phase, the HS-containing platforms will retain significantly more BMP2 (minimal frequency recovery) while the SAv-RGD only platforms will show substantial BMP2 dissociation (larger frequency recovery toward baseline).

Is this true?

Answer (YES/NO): NO